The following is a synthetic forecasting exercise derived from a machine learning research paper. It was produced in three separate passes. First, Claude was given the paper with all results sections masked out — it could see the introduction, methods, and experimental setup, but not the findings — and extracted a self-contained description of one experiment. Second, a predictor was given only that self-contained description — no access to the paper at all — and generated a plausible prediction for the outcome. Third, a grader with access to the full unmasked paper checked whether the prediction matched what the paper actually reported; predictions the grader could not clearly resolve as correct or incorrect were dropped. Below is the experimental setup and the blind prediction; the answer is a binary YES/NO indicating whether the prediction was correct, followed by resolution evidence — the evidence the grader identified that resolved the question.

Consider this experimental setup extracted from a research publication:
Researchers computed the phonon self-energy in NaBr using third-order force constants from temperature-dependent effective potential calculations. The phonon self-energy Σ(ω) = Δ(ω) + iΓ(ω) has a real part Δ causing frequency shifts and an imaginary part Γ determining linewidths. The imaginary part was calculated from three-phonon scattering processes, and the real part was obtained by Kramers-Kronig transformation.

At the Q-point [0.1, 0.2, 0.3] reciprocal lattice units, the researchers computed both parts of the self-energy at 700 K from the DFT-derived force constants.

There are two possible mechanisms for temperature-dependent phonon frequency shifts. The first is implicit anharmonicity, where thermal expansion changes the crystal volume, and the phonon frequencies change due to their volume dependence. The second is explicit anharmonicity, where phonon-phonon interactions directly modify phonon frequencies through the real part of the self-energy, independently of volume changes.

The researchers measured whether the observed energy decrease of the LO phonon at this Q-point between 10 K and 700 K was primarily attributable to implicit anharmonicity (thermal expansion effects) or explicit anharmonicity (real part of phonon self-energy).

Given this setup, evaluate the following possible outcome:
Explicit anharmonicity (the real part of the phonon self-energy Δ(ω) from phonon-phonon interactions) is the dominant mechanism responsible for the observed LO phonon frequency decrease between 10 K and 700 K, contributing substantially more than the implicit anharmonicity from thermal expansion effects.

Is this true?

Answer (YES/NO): YES